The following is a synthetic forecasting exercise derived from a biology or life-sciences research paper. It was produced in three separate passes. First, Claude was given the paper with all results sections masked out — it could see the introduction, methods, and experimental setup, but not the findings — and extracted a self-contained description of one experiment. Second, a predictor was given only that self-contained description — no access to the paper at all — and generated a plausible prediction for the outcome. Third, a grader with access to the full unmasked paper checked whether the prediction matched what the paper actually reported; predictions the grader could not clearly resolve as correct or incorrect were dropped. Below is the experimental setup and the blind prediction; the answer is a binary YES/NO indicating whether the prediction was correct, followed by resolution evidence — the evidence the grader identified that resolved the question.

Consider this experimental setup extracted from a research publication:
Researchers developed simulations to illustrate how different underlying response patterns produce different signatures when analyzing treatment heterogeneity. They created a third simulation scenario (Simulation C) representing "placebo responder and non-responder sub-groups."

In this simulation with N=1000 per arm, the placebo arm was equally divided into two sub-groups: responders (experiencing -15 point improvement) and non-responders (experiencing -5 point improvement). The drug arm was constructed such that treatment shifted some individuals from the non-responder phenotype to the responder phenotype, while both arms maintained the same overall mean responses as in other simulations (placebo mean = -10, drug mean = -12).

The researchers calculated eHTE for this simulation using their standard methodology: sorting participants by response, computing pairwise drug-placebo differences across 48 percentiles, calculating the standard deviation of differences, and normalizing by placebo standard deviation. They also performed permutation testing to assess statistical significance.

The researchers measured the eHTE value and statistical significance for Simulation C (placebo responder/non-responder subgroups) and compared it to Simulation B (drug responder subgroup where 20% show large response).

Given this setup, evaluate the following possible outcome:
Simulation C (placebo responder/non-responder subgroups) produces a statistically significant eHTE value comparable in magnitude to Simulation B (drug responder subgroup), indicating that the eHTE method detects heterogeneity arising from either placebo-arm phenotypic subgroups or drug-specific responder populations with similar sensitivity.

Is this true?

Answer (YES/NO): YES